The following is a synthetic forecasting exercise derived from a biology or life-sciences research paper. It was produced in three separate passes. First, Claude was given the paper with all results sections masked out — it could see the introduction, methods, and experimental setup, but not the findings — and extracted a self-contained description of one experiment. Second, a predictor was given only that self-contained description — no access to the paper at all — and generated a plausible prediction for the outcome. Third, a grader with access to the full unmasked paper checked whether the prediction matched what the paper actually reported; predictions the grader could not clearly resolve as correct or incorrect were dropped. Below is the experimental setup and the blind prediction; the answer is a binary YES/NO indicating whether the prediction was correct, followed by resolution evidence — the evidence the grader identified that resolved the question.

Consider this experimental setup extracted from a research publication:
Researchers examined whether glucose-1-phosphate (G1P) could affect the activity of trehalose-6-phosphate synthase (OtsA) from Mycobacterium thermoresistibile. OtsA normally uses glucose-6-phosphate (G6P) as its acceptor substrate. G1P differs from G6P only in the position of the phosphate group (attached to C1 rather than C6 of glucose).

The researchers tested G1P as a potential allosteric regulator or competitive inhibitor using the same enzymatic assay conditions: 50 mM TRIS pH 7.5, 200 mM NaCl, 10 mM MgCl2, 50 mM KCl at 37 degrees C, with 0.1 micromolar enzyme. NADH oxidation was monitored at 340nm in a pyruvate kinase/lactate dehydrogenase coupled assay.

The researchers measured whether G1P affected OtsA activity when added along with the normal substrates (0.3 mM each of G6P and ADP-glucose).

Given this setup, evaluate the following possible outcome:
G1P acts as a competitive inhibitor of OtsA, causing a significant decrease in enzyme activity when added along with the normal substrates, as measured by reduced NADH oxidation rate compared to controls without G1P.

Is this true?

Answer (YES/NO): NO